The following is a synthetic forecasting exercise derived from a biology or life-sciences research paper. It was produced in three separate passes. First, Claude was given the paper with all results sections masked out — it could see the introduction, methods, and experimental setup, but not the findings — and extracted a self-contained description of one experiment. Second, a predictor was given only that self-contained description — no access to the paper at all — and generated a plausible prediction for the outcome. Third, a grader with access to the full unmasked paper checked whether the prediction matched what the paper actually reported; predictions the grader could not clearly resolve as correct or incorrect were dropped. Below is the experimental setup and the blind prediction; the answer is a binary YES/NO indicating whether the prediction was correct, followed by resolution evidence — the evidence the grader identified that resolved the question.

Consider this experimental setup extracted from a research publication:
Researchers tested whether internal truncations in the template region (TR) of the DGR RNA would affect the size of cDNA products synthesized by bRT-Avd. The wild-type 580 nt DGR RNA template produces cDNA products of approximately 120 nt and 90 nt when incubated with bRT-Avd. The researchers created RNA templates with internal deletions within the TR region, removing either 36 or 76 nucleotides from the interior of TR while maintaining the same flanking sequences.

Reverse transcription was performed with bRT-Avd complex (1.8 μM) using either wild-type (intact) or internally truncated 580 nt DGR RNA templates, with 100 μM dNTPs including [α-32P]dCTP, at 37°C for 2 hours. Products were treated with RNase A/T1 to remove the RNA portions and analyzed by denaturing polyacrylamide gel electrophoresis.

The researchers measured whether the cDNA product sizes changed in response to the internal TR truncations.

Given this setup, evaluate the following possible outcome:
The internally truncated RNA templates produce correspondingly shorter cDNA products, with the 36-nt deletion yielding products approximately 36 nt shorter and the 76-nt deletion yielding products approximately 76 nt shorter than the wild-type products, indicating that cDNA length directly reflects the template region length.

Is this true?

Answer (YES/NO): NO